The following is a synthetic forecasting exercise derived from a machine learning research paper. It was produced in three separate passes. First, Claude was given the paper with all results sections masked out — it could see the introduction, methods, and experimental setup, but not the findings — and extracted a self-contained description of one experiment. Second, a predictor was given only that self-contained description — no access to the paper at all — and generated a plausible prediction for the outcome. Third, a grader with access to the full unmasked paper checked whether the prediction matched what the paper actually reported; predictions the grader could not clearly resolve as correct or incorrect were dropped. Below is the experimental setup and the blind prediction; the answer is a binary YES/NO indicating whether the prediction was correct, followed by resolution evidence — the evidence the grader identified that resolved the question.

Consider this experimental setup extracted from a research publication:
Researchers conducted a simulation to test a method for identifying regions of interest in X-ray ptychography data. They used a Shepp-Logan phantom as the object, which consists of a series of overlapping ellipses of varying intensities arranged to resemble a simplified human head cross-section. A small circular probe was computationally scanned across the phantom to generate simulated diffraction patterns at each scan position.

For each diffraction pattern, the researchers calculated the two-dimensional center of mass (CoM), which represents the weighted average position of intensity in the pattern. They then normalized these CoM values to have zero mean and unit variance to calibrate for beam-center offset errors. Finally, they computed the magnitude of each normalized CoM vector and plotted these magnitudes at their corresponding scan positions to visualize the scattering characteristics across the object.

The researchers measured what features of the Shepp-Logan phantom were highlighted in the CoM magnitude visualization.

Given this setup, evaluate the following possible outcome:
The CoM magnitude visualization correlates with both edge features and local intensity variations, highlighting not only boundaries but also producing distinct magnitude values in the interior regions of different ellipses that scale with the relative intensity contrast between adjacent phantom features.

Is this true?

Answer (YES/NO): NO